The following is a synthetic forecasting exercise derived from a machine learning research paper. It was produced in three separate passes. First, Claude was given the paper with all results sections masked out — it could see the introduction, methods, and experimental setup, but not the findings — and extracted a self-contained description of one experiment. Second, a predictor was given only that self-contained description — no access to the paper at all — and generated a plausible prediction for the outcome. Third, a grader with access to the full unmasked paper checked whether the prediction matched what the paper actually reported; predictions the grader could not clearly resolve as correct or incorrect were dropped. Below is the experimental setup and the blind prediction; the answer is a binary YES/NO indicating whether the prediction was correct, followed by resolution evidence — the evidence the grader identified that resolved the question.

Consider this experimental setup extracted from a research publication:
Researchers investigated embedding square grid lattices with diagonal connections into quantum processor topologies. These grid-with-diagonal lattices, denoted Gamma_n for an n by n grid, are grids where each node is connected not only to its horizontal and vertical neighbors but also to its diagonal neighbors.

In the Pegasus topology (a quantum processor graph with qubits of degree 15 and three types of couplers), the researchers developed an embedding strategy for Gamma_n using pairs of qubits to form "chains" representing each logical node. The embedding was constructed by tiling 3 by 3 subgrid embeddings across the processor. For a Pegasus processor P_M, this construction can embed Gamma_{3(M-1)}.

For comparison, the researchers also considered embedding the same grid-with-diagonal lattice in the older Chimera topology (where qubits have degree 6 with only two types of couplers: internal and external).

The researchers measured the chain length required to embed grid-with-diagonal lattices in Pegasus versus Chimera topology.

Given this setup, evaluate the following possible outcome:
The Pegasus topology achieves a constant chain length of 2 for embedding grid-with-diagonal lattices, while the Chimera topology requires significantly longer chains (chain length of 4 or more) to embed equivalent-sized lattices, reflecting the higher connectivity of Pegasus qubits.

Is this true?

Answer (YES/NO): YES